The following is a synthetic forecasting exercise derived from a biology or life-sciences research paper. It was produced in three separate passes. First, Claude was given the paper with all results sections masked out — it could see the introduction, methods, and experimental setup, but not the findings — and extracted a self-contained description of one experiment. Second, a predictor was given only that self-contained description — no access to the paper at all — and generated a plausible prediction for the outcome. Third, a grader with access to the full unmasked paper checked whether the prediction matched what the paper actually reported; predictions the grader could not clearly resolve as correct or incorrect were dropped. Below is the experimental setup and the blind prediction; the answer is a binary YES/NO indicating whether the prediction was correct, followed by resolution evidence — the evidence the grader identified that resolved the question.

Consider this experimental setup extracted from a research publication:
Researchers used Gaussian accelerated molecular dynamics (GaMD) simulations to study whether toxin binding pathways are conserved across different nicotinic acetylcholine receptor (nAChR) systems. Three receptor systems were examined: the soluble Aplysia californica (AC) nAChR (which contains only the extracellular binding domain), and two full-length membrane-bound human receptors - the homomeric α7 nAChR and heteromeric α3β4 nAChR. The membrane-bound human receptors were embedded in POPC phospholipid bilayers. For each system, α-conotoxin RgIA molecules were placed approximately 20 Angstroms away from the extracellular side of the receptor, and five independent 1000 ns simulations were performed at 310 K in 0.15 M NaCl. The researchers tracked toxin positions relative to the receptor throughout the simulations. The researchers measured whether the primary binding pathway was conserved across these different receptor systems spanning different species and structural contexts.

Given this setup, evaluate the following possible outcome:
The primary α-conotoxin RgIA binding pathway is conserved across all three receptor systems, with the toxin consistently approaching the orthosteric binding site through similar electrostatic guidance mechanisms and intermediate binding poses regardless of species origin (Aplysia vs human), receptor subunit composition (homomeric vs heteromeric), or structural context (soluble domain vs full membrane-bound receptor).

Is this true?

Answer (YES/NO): YES